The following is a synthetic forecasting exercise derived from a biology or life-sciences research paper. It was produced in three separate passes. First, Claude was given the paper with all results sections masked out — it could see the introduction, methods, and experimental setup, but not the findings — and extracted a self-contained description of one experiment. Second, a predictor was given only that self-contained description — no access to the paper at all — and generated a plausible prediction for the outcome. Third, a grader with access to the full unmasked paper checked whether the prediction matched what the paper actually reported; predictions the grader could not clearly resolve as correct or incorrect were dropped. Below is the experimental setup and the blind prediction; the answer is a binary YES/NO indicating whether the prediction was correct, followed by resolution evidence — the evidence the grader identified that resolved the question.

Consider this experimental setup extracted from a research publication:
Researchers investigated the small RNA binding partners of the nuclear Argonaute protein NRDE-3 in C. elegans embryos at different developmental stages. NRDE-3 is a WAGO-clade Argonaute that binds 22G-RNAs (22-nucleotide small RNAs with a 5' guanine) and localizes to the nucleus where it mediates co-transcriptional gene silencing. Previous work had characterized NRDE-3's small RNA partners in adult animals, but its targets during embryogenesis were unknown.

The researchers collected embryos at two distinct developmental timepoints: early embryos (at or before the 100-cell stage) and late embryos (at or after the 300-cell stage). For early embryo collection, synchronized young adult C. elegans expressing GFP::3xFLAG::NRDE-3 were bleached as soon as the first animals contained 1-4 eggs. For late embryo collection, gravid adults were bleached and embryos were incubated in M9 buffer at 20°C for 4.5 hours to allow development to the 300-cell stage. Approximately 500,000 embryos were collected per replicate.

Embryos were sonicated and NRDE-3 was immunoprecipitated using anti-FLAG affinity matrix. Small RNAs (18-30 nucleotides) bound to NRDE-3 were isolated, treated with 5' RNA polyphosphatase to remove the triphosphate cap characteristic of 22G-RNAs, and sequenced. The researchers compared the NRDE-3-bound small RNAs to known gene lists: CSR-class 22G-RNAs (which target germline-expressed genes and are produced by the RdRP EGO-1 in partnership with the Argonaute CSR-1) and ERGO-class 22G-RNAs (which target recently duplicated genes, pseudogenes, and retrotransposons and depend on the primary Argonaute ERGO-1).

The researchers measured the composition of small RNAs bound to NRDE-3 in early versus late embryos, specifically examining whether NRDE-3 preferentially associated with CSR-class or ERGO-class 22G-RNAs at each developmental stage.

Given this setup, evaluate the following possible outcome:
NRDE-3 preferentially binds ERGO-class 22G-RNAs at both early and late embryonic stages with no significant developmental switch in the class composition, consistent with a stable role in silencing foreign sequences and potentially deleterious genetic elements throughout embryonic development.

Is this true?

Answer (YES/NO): NO